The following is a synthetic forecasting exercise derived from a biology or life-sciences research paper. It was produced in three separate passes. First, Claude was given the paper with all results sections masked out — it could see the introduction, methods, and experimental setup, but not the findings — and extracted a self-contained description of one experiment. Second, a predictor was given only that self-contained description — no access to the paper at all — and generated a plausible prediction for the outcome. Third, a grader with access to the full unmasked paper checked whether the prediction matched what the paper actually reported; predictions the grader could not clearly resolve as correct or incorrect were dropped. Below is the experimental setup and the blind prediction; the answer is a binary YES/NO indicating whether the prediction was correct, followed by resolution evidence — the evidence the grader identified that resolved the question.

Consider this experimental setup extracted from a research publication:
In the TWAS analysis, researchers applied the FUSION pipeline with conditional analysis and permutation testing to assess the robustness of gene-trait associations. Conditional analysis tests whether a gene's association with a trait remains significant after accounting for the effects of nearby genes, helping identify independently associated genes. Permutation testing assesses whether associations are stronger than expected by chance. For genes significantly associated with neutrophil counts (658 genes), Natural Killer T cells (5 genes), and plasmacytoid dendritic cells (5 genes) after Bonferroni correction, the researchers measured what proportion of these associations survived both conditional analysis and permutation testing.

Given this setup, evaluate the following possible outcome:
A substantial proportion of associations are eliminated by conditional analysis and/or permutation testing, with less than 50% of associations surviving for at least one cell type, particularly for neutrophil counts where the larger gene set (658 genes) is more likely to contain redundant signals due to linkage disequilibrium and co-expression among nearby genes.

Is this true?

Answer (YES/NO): NO